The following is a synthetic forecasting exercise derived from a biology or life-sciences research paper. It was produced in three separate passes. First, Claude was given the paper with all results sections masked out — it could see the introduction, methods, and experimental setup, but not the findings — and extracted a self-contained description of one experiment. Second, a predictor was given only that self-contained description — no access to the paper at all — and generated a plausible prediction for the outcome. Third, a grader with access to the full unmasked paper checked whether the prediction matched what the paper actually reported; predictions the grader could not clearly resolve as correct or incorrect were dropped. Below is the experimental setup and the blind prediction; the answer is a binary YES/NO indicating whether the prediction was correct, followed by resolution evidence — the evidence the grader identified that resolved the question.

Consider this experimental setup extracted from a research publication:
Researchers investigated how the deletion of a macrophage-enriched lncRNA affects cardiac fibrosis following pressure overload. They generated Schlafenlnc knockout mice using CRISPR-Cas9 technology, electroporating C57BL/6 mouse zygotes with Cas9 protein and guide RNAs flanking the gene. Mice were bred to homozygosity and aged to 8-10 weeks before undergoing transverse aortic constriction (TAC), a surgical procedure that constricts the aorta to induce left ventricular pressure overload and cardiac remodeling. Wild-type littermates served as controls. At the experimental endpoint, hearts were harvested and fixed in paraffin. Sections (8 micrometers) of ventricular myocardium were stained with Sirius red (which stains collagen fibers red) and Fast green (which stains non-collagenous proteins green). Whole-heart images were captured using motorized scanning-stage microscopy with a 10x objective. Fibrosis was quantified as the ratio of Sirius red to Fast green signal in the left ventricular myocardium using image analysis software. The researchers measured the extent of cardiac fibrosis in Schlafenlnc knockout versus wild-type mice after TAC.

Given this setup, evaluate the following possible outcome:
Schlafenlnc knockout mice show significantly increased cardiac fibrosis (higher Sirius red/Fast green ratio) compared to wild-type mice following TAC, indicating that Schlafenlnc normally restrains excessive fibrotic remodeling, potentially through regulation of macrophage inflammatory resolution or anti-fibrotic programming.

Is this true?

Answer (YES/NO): NO